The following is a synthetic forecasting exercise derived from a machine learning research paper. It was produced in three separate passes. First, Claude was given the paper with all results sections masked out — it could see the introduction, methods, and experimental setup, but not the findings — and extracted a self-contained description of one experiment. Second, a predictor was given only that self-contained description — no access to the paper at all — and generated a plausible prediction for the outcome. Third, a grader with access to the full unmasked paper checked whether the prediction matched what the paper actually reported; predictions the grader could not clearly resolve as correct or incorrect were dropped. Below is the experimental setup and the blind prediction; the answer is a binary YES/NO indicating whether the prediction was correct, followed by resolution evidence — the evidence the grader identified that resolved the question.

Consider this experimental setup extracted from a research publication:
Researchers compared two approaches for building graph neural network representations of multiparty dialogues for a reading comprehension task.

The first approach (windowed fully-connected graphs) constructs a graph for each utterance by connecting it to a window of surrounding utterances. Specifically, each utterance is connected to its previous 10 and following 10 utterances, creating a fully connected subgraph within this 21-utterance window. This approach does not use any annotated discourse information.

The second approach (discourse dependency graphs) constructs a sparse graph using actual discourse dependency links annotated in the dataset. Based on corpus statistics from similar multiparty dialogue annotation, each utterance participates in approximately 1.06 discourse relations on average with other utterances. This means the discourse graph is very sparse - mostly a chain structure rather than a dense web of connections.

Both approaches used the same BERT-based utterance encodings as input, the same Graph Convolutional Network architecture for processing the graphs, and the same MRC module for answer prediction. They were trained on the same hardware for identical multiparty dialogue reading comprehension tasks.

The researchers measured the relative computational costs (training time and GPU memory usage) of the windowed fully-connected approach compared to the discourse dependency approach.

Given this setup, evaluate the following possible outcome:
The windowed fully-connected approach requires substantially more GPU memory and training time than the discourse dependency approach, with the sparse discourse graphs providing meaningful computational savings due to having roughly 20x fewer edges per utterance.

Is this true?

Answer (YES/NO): YES